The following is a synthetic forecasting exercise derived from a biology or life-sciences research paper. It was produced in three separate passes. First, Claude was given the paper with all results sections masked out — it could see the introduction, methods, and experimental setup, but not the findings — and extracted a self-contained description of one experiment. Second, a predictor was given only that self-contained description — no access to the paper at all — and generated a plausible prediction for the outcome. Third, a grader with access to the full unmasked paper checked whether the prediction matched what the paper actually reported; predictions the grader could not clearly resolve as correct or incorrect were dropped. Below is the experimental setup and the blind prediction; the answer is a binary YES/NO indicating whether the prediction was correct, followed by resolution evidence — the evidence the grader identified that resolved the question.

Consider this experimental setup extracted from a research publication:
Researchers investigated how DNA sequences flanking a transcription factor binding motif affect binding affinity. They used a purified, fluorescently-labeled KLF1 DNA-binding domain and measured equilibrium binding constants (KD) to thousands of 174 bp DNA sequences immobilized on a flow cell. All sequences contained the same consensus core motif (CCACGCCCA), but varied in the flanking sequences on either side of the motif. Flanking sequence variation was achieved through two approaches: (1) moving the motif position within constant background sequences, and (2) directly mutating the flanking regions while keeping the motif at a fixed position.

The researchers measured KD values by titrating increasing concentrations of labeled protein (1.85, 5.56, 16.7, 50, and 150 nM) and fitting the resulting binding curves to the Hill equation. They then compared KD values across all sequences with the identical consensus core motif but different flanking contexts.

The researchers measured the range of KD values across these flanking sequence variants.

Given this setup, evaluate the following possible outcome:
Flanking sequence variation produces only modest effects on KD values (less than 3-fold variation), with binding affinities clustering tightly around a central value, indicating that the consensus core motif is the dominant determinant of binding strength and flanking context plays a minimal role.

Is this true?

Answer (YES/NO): NO